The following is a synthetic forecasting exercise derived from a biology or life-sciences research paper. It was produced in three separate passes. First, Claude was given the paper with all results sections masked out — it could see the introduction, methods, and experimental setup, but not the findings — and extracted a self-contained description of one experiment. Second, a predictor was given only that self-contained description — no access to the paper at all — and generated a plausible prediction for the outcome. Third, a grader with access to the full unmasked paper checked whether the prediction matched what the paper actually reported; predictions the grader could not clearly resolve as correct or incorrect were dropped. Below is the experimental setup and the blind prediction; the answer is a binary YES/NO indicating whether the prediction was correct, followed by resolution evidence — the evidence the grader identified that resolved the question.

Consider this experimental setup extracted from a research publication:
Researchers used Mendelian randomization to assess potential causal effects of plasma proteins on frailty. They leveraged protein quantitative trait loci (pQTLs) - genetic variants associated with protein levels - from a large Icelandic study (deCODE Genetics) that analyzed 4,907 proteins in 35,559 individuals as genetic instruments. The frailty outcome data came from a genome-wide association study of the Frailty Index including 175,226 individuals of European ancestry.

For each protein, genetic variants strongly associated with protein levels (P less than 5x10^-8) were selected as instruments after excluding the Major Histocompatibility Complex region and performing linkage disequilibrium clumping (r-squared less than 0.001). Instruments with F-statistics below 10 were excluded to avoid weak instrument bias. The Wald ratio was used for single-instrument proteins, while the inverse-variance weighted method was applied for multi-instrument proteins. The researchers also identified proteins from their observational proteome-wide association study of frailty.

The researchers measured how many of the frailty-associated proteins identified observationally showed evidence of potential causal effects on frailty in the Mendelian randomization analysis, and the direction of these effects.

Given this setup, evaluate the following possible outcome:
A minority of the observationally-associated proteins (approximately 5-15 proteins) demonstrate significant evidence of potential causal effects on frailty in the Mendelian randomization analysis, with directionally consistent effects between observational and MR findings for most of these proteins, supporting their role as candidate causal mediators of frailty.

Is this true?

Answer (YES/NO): NO